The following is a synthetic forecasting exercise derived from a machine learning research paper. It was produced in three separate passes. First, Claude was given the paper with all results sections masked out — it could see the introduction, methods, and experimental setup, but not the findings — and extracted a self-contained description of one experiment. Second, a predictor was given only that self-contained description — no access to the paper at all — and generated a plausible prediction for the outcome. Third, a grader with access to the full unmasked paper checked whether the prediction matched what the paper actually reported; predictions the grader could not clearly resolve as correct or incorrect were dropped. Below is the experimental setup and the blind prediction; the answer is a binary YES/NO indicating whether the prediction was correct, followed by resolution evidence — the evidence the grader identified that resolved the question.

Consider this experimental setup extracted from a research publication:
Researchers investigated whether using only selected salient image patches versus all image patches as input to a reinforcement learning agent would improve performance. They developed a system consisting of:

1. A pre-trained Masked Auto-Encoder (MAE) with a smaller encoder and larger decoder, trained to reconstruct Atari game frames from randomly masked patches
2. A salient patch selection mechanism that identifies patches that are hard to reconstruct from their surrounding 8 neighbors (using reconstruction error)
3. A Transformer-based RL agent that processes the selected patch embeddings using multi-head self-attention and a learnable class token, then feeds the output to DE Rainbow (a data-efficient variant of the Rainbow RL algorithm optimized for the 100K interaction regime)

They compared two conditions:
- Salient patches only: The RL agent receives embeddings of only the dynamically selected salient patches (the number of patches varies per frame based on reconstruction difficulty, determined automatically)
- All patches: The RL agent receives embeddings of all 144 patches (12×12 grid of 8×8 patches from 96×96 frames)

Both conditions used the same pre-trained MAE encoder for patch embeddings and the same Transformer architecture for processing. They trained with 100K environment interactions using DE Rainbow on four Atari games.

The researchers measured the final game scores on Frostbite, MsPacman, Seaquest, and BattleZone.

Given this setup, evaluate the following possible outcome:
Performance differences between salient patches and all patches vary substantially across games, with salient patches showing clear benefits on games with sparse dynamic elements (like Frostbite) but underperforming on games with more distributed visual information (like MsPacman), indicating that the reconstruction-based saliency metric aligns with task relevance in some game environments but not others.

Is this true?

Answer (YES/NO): NO